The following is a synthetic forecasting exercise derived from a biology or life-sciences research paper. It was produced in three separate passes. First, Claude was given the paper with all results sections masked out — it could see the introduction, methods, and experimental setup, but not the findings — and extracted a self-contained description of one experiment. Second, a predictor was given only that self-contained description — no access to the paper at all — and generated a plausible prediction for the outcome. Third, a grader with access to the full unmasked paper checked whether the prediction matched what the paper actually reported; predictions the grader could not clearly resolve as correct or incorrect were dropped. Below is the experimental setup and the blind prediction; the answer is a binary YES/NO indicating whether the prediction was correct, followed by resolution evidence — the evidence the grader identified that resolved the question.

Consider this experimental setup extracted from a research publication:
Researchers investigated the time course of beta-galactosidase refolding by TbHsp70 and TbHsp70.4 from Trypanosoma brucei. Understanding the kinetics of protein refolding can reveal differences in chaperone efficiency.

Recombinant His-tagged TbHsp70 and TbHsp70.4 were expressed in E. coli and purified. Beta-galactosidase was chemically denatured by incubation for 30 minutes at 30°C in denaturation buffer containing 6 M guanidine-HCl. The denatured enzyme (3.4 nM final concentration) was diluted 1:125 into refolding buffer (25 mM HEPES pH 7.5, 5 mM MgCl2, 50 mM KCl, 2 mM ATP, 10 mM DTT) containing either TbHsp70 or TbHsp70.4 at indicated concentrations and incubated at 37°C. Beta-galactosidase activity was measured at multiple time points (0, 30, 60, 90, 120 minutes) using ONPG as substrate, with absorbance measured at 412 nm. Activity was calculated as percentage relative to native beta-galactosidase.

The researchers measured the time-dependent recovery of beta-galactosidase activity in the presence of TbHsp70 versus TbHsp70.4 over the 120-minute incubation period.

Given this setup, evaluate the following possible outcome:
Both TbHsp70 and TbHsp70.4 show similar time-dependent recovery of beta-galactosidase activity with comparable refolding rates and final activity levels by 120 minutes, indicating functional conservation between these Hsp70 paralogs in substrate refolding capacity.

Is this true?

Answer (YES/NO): NO